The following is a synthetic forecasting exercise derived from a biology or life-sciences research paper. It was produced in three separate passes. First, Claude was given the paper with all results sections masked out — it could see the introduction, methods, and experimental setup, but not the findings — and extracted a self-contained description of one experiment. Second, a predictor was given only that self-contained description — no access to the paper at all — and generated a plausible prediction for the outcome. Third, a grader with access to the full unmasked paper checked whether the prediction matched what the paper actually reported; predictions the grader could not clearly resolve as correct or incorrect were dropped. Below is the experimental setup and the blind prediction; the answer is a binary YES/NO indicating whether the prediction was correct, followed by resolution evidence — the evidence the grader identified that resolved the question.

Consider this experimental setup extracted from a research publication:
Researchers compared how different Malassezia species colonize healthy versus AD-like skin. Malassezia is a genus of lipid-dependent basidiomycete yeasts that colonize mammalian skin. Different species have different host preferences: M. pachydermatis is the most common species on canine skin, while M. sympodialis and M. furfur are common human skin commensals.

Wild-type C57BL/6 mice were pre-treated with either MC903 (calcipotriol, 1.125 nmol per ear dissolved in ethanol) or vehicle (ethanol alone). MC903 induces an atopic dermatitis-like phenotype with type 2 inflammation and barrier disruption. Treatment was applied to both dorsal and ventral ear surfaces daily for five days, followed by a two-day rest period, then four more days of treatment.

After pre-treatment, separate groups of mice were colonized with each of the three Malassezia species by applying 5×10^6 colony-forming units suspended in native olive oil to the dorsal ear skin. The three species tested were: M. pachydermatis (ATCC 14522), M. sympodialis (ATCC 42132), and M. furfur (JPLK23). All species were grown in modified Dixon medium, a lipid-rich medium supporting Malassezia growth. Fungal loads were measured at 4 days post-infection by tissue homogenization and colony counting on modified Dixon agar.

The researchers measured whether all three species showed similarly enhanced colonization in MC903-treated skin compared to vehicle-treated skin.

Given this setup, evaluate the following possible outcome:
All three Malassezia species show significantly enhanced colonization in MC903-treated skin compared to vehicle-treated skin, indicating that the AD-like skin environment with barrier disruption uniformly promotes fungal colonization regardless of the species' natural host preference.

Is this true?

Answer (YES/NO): YES